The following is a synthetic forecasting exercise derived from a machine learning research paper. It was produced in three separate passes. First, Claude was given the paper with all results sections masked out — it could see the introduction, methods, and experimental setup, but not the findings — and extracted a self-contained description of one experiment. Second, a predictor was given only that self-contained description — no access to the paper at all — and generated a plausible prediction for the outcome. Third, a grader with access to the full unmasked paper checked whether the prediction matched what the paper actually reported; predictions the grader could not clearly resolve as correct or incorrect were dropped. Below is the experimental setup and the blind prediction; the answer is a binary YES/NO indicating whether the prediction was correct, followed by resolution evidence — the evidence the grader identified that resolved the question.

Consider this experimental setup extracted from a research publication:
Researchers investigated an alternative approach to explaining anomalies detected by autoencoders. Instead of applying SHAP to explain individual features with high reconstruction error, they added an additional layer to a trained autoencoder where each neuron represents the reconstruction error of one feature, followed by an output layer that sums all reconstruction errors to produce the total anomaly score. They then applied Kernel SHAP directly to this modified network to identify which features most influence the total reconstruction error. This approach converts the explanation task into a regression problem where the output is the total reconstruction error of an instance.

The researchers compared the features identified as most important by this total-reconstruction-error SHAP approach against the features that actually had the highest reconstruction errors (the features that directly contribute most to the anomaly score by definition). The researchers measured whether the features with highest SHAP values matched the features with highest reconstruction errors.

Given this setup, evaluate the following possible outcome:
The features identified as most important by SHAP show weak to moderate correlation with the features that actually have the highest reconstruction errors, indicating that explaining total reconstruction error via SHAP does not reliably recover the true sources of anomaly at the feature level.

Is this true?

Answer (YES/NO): NO